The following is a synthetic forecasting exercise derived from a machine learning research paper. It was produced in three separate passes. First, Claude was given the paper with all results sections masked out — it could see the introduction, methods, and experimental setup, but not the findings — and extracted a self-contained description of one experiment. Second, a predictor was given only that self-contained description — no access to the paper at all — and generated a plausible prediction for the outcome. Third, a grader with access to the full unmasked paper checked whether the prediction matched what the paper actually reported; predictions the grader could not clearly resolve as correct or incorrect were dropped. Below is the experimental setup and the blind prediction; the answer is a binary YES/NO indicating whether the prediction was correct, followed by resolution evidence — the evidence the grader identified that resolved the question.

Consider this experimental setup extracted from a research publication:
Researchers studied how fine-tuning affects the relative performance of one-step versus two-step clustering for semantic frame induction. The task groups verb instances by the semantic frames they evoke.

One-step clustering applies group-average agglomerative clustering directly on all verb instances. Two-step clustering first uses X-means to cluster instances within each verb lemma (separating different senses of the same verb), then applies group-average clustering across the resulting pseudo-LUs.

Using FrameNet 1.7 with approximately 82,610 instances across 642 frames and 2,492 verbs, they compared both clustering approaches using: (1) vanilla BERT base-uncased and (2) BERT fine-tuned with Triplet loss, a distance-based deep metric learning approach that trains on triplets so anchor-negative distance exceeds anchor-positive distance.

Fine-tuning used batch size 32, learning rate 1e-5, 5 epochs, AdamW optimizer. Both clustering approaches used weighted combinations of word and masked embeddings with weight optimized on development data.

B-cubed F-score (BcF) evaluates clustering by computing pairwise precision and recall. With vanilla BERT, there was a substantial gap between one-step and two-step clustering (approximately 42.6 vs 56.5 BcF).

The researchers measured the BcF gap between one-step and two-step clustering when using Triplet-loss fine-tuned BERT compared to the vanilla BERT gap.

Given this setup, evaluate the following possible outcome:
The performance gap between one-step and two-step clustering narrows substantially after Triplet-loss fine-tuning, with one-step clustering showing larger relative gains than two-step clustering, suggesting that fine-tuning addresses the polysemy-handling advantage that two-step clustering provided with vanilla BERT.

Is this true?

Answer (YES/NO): YES